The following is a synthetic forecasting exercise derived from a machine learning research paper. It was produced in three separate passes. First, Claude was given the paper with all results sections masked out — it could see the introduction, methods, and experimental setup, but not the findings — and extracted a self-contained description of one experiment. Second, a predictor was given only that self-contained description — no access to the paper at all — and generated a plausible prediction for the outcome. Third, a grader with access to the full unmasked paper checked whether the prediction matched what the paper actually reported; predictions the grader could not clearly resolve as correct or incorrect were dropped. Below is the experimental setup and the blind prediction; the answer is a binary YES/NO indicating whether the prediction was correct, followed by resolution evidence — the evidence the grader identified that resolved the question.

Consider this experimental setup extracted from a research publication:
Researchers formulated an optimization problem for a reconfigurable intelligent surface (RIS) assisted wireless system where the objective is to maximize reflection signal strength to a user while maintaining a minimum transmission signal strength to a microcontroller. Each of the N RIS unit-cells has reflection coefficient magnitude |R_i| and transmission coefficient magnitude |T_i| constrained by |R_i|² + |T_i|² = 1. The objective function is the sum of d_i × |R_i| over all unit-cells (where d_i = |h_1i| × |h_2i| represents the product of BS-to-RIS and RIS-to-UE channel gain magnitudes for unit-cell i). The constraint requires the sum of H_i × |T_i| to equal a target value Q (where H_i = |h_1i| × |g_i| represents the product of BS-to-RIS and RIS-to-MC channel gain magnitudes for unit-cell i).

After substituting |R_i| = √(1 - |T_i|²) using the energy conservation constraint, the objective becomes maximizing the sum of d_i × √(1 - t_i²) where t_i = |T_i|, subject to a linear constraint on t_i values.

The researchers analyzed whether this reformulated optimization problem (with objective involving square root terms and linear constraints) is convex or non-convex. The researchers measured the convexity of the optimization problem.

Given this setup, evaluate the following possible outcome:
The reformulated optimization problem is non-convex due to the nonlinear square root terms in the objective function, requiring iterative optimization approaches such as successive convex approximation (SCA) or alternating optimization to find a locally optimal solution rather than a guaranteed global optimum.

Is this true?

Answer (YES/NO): NO